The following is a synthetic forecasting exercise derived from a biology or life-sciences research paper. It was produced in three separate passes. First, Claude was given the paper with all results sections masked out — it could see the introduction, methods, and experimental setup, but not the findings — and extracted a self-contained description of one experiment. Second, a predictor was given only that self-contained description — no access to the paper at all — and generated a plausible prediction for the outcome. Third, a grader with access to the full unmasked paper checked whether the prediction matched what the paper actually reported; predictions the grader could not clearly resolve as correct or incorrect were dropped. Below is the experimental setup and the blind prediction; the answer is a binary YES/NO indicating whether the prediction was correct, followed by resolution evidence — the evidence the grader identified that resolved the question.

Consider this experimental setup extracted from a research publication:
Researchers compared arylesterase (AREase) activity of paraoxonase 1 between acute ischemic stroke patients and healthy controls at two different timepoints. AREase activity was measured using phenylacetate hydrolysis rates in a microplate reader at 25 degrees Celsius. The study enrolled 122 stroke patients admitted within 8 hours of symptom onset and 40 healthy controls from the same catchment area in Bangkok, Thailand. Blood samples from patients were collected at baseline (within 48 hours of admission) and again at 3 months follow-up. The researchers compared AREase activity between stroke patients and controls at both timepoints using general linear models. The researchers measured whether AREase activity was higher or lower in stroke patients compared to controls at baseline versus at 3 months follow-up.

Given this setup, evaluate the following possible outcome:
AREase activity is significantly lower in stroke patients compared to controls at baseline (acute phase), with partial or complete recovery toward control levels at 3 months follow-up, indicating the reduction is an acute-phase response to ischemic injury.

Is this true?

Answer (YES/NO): NO